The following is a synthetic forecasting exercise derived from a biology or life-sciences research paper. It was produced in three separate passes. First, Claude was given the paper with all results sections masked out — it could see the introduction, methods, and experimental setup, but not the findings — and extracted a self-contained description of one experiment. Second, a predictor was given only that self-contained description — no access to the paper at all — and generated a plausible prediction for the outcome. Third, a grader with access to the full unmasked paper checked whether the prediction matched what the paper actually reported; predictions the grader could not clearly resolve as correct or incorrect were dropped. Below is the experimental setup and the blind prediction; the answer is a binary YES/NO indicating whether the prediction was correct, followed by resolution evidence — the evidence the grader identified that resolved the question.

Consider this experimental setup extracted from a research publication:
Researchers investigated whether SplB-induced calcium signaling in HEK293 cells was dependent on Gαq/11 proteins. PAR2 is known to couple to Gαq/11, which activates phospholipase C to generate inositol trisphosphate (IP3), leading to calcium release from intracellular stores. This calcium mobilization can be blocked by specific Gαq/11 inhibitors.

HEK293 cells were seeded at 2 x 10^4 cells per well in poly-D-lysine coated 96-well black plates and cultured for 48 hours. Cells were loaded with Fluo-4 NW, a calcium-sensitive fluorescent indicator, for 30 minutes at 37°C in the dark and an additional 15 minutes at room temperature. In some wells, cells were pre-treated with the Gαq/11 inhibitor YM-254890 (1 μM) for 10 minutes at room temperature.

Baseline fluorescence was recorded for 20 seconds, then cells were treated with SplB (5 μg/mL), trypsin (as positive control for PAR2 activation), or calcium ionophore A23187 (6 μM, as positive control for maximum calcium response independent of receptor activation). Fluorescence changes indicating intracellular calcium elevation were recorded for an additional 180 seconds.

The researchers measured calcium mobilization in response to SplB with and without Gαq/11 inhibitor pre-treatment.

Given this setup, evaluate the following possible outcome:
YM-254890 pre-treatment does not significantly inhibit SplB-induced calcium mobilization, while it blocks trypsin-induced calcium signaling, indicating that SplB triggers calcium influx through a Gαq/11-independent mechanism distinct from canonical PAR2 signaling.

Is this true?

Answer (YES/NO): NO